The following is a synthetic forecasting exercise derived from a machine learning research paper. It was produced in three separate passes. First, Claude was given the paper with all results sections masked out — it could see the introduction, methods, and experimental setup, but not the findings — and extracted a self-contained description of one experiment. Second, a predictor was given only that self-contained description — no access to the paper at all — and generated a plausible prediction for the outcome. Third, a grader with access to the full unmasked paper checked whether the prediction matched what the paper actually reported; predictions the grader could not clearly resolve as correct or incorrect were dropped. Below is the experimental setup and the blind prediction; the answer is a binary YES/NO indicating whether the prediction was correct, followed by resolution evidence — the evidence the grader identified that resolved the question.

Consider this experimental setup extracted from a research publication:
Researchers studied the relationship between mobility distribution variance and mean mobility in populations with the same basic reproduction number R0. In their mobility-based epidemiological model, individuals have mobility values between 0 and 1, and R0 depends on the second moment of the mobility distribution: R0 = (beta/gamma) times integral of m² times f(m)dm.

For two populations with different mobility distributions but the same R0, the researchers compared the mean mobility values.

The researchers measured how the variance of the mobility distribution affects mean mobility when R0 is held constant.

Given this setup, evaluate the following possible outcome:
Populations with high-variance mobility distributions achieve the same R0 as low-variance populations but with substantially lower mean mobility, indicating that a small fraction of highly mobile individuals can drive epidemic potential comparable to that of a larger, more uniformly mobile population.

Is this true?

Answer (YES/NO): YES